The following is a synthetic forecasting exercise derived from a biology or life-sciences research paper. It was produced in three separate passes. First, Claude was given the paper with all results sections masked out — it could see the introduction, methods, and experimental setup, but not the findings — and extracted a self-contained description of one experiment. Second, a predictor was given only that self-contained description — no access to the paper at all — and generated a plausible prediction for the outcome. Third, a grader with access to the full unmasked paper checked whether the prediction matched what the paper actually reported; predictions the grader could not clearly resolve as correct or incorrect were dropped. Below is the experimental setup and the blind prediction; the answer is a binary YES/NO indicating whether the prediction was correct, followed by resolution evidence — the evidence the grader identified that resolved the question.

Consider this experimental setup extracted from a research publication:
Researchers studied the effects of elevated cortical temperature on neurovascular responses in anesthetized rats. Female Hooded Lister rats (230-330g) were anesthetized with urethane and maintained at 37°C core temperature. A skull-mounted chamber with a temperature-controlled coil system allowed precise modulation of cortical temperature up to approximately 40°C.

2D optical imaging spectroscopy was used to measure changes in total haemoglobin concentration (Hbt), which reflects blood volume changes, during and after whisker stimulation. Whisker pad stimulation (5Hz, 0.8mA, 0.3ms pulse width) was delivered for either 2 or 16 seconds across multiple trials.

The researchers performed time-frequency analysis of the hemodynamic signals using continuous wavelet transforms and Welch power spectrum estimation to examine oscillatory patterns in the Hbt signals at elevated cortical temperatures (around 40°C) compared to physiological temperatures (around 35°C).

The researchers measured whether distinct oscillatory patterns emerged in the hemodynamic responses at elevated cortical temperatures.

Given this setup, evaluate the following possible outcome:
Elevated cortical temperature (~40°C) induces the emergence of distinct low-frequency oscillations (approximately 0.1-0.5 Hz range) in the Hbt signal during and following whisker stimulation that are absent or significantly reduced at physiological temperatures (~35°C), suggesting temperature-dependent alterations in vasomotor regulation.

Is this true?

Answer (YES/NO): NO